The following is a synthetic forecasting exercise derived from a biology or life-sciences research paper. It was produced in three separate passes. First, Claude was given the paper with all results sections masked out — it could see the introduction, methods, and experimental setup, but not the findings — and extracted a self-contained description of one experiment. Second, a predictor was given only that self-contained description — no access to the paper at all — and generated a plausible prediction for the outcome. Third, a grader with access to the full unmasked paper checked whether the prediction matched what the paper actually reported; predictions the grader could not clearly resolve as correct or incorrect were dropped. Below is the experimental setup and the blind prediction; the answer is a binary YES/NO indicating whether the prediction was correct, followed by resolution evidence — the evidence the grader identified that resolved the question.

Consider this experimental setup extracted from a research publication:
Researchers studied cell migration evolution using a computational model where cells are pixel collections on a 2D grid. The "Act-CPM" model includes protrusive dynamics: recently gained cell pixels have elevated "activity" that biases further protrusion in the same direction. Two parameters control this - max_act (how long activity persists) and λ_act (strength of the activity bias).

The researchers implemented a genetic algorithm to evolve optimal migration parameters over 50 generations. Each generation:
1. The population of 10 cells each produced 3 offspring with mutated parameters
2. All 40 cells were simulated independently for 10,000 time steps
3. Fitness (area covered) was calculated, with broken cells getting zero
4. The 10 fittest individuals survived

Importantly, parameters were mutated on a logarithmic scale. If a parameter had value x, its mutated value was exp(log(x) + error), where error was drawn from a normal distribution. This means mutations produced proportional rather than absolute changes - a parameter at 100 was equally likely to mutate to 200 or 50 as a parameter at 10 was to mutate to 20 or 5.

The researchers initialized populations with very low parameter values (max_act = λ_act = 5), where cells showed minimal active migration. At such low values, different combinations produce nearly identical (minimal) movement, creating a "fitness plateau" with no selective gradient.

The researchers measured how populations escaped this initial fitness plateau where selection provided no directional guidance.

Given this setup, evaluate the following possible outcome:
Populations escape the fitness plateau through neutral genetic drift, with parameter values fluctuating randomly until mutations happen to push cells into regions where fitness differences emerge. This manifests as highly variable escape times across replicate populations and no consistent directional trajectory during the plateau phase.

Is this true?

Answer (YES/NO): YES